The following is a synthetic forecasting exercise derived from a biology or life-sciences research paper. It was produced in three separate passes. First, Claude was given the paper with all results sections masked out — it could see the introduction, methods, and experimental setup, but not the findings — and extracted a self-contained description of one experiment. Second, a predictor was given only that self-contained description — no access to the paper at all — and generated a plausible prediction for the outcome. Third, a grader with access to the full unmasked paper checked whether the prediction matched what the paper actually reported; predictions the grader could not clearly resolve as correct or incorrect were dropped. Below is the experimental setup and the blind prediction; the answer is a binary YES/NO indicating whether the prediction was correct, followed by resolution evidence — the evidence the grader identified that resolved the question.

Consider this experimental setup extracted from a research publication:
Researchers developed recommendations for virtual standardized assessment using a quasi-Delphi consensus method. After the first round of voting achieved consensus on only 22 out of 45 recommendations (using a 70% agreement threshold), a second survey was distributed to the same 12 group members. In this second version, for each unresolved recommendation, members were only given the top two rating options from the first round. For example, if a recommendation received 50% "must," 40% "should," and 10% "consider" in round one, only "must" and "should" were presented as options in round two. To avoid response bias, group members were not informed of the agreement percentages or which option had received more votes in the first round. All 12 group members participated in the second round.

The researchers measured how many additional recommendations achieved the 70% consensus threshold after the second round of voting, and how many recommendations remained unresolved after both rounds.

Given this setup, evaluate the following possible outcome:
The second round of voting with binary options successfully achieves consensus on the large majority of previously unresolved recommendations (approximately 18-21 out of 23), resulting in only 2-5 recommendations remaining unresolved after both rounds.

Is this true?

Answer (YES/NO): NO